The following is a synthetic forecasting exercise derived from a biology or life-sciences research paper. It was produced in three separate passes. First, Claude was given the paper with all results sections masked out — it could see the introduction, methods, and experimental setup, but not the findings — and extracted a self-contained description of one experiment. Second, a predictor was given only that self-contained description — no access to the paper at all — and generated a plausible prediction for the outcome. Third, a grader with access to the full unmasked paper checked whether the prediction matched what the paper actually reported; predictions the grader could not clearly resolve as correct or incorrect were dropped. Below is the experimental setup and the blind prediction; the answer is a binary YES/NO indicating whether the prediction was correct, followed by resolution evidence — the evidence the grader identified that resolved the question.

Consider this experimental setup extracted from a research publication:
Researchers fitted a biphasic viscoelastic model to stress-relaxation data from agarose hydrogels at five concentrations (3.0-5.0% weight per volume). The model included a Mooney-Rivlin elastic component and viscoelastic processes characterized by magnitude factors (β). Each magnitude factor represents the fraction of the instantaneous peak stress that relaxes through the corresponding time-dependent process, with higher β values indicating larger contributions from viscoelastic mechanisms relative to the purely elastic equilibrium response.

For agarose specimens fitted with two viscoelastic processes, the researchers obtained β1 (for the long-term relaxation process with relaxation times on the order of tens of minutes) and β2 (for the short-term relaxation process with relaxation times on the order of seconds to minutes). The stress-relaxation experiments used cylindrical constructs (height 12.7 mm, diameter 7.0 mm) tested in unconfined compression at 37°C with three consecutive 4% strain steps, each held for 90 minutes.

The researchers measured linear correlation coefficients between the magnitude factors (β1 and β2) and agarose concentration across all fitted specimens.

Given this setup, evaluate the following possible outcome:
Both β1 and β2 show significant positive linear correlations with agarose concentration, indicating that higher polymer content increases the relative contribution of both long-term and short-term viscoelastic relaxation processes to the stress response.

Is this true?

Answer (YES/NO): NO